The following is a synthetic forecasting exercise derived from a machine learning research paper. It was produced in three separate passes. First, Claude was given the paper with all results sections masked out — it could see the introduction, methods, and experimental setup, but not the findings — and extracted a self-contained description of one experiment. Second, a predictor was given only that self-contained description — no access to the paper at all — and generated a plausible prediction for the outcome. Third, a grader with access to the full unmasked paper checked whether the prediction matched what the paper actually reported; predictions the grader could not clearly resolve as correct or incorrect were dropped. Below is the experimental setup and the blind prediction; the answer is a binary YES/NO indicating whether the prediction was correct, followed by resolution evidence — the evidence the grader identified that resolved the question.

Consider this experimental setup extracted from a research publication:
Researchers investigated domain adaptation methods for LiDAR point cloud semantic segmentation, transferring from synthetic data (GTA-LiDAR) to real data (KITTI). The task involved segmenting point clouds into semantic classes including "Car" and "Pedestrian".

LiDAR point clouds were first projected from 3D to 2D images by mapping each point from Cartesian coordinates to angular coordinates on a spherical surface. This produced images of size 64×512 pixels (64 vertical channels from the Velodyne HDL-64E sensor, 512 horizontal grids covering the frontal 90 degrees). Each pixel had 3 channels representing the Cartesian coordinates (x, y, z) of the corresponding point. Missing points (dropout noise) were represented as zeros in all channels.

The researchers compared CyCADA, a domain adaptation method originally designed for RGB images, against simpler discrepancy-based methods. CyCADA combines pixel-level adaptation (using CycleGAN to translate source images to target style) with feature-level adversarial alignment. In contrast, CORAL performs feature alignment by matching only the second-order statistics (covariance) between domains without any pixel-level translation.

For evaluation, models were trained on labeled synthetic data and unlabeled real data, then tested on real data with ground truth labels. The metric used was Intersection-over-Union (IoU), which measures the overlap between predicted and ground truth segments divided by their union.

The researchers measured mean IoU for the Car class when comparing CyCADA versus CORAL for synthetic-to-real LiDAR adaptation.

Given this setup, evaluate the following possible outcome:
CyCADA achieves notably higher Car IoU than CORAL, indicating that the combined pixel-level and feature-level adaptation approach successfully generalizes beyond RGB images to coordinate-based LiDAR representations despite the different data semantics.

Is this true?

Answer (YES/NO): NO